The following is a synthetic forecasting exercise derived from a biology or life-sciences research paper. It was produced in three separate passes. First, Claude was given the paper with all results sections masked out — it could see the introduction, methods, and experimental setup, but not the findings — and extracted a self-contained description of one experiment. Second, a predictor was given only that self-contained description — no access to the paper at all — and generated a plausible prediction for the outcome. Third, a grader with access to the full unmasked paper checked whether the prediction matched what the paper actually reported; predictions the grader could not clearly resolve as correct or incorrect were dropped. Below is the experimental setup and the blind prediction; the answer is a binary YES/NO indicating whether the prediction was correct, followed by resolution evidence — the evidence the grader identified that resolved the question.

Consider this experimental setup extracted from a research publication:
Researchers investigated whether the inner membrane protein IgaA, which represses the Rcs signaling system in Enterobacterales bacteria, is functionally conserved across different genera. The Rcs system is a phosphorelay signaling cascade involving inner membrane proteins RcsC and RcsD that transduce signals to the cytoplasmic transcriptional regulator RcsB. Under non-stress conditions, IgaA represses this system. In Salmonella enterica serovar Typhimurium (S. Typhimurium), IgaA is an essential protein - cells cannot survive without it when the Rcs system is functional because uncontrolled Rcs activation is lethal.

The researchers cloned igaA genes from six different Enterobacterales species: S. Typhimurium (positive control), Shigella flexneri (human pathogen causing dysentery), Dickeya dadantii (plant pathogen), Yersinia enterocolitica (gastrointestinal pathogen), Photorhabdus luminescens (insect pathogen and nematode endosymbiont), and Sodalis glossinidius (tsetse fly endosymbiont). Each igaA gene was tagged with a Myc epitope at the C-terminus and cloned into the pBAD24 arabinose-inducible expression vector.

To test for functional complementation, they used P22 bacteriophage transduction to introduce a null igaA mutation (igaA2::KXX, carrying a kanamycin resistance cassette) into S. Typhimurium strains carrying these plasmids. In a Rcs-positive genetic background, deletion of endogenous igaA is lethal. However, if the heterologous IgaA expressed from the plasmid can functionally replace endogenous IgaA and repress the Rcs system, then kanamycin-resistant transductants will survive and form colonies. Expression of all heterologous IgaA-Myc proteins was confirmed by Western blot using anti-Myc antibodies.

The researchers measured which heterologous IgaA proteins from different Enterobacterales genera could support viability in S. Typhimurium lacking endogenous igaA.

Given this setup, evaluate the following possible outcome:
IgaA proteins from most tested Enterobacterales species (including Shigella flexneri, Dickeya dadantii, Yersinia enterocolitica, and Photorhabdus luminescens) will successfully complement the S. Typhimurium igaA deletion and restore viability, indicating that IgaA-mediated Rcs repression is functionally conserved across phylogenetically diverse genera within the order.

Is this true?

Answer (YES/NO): NO